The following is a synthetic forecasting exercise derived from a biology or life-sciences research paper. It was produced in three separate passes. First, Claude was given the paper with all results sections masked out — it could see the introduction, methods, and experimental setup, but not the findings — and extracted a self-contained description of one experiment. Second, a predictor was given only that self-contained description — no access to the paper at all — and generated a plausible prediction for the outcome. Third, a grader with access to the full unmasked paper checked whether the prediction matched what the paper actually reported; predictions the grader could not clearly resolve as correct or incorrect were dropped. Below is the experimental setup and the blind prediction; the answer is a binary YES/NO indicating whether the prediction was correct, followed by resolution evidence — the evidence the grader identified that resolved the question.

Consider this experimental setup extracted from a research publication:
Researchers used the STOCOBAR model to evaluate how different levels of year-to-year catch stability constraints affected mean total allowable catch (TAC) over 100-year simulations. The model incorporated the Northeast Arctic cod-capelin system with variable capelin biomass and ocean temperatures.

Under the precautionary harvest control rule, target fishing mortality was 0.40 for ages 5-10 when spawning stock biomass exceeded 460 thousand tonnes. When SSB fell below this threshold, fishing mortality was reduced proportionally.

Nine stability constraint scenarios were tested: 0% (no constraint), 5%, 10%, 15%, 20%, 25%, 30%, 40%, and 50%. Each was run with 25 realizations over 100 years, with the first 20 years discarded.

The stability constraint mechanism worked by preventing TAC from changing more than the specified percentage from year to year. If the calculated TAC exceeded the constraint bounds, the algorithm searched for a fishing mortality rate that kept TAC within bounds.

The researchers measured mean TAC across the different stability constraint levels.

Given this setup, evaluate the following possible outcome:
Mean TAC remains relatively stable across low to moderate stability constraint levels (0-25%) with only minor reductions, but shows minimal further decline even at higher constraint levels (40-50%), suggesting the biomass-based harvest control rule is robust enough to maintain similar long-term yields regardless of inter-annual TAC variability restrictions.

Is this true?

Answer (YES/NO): NO